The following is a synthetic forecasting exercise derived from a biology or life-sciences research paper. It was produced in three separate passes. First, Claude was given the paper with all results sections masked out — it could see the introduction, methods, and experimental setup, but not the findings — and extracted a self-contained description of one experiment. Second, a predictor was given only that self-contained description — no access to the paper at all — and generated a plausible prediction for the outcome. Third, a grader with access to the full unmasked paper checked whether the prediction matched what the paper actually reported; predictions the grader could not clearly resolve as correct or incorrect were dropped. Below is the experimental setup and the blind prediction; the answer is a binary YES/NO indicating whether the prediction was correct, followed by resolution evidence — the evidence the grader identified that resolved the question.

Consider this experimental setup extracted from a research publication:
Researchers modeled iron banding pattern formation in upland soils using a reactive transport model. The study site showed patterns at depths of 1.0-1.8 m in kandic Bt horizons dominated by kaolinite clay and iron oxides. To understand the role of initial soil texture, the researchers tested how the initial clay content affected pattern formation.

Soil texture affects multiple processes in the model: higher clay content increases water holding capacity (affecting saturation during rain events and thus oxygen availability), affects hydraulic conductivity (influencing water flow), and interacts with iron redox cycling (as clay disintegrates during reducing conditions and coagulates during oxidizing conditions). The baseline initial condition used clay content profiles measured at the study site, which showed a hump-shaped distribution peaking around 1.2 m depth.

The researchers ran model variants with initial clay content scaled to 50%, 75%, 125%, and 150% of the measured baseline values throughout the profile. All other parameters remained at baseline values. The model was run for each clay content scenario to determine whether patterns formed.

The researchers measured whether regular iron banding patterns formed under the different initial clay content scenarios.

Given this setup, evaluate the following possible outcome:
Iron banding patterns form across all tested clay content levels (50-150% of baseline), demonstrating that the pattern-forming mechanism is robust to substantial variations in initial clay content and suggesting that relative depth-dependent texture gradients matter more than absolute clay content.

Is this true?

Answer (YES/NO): NO